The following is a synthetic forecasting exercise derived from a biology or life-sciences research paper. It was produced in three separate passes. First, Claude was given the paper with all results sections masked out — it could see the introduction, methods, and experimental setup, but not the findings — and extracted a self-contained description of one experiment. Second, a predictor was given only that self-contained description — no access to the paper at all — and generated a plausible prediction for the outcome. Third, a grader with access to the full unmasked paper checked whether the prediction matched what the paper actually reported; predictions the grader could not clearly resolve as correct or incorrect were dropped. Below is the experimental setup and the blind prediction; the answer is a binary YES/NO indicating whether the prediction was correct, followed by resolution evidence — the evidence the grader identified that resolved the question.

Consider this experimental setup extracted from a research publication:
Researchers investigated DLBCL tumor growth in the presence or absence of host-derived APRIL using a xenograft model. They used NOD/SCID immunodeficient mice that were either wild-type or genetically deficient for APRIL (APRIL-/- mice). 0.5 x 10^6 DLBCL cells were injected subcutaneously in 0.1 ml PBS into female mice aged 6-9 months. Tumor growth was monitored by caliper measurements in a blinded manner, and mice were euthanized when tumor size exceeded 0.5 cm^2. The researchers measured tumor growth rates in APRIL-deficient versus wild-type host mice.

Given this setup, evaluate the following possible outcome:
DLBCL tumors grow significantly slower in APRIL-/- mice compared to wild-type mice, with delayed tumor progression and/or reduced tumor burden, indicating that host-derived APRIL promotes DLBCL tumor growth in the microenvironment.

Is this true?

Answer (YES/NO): YES